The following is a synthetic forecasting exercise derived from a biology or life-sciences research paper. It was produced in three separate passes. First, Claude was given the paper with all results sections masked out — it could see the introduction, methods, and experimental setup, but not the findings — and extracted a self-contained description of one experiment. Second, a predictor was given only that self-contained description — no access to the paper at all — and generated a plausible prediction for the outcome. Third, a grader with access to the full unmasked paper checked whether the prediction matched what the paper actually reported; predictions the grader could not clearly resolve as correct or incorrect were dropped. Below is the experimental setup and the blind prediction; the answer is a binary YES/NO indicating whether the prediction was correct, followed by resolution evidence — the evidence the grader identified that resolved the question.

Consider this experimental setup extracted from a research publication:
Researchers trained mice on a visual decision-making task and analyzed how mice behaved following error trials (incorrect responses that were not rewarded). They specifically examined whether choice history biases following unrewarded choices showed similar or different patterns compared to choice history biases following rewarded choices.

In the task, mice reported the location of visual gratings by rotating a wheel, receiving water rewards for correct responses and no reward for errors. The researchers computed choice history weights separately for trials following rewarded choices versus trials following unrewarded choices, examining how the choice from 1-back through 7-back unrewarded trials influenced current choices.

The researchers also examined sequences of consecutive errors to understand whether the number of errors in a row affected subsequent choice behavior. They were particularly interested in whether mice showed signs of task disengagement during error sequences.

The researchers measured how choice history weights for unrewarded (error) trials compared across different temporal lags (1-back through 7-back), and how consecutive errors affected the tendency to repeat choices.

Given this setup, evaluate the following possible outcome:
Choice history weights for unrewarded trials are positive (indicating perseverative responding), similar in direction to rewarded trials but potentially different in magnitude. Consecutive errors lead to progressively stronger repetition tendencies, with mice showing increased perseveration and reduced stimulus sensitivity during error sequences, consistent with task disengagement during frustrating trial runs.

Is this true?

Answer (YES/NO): YES